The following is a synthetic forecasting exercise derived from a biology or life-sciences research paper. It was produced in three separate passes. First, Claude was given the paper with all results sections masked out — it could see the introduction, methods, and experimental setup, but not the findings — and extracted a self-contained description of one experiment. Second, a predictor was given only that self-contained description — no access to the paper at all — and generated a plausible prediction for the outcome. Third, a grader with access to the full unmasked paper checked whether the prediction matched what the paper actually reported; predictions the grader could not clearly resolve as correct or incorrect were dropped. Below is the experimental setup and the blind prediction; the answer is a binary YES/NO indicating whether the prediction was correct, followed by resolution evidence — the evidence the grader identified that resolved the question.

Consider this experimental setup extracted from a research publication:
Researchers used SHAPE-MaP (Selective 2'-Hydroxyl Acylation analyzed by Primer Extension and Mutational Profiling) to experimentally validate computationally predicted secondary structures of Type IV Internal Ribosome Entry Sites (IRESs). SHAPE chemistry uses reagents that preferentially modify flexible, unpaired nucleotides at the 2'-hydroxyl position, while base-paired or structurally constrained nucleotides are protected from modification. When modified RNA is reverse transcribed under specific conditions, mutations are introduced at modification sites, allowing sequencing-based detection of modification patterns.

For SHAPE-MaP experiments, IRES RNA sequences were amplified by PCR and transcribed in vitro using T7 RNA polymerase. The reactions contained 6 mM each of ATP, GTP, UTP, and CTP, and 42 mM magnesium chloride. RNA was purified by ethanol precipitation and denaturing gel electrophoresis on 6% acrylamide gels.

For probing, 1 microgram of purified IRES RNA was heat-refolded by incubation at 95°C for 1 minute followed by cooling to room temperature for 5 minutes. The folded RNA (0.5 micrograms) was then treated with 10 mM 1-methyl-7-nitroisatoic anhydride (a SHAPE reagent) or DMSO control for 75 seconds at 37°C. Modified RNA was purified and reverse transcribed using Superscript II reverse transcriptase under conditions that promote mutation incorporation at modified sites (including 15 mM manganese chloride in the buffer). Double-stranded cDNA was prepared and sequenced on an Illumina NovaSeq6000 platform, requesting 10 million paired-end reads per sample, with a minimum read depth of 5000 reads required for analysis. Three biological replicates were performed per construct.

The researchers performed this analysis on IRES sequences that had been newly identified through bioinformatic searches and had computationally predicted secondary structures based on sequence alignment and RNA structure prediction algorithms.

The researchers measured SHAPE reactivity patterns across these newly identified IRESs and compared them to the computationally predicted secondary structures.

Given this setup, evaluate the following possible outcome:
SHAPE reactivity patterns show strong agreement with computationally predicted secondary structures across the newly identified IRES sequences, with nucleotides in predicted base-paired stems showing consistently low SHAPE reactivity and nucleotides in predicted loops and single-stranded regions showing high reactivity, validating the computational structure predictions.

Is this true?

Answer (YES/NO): NO